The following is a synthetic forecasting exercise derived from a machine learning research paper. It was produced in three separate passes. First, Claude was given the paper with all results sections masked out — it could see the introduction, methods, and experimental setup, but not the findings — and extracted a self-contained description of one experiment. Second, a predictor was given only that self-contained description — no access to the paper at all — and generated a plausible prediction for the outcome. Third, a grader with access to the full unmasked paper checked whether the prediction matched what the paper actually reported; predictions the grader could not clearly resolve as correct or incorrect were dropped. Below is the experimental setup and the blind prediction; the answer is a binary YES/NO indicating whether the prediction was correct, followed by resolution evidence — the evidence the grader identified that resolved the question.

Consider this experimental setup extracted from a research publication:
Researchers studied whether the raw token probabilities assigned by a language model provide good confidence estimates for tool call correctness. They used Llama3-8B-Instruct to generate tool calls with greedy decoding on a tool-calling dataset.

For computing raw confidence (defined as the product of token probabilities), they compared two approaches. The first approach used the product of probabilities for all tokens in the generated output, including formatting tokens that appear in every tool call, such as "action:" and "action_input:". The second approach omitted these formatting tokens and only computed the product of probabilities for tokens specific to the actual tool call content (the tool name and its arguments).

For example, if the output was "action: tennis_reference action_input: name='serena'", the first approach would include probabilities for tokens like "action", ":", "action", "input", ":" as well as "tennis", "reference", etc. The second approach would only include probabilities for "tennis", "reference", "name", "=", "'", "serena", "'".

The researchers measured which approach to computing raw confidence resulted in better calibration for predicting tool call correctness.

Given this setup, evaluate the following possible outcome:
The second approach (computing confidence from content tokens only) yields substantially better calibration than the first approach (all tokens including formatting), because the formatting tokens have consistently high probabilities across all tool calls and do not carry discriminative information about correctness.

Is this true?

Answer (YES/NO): YES